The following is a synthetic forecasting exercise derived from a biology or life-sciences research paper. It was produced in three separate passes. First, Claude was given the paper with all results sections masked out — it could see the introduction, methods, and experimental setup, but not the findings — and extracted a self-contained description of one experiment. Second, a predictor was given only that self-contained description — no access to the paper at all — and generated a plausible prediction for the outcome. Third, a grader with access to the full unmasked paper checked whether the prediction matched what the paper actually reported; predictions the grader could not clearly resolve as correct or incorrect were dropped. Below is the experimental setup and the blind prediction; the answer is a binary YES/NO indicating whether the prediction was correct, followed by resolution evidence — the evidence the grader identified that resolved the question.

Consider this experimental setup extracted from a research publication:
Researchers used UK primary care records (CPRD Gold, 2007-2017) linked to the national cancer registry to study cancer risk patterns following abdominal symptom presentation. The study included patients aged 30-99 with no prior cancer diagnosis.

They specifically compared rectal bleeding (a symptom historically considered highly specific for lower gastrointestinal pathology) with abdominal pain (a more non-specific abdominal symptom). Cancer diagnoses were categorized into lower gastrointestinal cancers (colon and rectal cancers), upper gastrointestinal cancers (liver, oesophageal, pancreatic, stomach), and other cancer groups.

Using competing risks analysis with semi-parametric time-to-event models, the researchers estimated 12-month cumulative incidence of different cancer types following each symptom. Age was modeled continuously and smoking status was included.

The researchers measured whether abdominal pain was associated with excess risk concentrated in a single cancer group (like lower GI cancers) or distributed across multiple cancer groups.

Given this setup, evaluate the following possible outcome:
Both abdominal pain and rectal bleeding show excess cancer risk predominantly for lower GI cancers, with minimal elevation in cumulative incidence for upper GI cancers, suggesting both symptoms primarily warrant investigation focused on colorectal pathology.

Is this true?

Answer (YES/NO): NO